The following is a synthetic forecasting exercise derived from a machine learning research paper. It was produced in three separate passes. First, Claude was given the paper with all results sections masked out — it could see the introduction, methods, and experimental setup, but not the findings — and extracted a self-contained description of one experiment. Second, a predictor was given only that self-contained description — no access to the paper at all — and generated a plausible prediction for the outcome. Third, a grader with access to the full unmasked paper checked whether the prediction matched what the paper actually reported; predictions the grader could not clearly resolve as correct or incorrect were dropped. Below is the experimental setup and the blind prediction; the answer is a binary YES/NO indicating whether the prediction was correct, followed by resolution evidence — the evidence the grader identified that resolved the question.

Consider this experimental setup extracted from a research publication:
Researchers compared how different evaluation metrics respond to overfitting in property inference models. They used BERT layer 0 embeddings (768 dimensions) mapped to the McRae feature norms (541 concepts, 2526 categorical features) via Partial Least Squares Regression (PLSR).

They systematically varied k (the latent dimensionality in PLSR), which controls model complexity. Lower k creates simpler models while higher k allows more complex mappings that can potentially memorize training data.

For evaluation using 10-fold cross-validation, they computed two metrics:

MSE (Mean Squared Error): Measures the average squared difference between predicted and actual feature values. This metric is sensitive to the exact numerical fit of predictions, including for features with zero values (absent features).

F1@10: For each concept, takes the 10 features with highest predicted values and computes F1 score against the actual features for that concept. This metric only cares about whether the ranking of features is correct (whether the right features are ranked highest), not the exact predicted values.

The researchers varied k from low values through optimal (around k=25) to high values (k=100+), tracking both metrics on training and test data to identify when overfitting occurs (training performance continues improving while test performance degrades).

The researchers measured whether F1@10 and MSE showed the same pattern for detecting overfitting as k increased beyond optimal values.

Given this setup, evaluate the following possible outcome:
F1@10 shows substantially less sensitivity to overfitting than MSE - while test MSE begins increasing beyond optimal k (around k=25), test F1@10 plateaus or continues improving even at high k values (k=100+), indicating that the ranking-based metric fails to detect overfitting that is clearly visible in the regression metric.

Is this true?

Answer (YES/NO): YES